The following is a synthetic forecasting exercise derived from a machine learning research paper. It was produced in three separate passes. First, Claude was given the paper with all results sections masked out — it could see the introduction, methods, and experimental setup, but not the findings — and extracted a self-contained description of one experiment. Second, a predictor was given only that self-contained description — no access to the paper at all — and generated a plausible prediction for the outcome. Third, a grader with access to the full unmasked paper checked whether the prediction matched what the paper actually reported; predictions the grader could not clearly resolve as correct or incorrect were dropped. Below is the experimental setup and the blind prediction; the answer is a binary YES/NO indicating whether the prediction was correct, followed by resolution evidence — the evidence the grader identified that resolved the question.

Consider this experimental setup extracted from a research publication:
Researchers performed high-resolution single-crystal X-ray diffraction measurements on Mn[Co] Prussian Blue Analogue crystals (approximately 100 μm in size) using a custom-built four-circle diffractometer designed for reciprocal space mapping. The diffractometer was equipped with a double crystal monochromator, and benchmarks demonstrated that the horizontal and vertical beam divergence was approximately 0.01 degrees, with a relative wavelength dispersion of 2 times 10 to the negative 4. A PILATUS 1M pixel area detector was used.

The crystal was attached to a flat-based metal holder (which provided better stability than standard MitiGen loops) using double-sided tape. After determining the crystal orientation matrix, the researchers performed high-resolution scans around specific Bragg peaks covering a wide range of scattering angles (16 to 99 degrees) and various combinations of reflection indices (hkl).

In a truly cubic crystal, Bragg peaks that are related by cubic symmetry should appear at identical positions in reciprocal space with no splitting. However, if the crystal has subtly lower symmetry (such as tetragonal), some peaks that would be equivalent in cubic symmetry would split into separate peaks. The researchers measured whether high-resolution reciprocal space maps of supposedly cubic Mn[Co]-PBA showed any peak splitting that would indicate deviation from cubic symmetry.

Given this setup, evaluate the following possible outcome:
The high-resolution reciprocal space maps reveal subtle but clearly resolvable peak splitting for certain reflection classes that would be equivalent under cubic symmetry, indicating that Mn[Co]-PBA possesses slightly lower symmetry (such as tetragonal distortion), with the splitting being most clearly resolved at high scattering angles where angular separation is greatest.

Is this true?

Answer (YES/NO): NO